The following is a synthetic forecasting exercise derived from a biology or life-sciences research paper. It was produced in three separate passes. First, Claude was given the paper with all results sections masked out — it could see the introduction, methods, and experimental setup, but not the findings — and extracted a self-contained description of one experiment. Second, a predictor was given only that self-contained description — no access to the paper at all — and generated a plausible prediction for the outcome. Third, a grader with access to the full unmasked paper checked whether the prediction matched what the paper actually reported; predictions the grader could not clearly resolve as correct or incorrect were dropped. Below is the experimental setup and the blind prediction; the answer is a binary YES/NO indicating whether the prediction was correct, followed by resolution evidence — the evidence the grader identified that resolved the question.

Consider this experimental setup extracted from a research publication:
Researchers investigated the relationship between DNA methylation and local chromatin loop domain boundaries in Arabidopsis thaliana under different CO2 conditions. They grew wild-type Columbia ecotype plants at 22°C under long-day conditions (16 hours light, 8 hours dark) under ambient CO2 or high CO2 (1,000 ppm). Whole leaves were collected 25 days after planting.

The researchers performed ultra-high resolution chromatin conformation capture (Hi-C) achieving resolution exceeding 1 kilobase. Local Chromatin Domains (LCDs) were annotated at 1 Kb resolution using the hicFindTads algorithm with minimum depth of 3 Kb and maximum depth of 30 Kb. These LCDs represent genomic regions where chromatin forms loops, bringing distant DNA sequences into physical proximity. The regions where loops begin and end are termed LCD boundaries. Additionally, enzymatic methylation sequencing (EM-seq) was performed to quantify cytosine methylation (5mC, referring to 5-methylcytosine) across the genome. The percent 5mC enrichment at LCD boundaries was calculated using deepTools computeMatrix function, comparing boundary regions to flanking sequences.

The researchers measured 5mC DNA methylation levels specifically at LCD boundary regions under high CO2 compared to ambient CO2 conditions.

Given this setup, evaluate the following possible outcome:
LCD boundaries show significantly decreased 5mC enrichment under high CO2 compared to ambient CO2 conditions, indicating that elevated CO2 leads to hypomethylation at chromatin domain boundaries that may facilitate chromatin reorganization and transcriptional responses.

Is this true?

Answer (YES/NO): NO